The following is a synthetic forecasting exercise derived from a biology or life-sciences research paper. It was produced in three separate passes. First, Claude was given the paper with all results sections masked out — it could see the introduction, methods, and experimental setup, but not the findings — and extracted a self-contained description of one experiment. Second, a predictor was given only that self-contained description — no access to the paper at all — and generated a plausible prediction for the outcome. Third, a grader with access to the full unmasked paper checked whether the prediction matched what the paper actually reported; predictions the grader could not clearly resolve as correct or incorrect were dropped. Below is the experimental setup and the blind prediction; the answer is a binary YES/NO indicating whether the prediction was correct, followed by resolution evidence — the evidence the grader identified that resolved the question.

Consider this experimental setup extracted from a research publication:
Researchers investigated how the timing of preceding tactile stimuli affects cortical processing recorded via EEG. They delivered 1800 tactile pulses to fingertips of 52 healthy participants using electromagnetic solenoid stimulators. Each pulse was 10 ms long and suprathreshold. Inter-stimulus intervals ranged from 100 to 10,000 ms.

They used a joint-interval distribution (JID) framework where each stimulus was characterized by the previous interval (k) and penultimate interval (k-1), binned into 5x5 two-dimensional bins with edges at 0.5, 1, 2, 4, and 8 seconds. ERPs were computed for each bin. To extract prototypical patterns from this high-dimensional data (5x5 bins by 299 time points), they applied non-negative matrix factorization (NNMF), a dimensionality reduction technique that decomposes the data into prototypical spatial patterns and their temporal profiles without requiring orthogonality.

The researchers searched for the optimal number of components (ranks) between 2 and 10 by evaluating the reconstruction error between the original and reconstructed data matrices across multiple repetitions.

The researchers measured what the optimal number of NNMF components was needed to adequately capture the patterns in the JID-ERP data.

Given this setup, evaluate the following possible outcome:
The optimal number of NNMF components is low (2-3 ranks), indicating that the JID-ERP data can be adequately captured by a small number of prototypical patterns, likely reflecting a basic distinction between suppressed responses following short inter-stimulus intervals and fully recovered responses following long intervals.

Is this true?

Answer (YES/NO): YES